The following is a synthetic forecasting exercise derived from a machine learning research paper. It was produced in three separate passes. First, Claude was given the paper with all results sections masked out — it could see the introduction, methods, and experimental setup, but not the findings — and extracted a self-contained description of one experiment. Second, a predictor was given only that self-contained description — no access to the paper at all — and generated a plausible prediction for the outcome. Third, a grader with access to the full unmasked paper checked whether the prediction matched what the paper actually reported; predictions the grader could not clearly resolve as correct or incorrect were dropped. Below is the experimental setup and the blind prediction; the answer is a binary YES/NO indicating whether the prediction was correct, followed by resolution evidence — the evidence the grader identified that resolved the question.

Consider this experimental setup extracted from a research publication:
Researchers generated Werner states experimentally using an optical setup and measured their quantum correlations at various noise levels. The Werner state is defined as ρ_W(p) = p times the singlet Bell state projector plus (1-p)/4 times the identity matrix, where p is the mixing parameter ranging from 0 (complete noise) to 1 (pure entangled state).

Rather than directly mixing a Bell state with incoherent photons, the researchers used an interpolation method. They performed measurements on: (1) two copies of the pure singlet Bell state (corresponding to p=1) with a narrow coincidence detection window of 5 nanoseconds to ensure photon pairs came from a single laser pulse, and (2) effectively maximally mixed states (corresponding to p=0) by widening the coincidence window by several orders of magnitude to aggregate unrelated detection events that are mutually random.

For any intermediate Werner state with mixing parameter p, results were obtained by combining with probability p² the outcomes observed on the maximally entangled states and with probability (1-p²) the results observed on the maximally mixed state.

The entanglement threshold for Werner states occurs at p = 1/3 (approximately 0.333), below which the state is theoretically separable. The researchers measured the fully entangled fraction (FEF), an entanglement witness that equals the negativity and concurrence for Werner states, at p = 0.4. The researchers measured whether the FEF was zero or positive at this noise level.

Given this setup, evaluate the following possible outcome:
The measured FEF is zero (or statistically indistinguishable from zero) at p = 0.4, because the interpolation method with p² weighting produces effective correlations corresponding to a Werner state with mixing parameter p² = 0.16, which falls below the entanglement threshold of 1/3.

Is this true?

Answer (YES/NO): NO